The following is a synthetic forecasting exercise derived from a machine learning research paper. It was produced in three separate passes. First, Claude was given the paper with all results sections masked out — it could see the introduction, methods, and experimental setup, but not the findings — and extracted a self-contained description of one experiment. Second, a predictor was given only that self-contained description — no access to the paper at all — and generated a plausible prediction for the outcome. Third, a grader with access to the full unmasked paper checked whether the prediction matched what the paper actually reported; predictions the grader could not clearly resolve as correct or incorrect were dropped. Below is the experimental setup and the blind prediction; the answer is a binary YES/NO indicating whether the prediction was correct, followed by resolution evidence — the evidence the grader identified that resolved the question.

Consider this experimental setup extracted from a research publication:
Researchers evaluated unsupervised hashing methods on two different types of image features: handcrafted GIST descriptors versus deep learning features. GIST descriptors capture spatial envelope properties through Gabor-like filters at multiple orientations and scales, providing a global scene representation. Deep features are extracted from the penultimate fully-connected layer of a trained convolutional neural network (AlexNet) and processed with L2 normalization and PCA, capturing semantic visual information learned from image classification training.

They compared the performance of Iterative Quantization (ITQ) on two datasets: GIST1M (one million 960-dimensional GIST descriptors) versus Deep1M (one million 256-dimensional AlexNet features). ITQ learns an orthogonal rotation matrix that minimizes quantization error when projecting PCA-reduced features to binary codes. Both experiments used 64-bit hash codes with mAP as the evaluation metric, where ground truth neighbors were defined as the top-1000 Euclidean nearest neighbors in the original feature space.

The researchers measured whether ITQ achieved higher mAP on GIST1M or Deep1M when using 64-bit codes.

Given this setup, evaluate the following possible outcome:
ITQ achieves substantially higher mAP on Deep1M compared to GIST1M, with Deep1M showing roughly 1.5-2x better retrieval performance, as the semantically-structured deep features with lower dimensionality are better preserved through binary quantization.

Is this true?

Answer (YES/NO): NO